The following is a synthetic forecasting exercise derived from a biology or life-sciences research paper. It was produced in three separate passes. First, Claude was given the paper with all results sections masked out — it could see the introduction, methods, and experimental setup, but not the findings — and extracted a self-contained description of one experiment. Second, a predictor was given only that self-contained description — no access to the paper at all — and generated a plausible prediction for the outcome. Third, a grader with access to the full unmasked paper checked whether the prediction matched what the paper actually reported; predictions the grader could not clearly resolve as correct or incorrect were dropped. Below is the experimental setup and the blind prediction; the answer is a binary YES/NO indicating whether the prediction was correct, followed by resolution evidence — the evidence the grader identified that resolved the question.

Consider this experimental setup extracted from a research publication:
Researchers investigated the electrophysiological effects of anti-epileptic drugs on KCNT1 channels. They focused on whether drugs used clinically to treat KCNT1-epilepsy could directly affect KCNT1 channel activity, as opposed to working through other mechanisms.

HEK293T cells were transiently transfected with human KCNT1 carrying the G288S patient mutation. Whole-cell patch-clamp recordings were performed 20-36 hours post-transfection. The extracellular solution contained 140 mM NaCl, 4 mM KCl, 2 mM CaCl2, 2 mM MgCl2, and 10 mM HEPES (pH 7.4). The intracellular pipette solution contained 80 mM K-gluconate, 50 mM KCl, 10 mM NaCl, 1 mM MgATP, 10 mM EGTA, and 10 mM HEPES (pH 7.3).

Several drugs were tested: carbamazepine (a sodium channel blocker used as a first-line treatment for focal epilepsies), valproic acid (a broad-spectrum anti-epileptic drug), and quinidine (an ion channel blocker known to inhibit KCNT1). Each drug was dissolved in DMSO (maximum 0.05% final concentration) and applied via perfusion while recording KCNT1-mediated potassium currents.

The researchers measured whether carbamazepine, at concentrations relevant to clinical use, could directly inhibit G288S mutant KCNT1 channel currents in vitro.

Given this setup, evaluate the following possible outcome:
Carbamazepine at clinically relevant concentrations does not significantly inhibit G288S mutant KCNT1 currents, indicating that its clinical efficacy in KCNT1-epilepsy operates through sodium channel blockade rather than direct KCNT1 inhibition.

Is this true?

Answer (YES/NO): YES